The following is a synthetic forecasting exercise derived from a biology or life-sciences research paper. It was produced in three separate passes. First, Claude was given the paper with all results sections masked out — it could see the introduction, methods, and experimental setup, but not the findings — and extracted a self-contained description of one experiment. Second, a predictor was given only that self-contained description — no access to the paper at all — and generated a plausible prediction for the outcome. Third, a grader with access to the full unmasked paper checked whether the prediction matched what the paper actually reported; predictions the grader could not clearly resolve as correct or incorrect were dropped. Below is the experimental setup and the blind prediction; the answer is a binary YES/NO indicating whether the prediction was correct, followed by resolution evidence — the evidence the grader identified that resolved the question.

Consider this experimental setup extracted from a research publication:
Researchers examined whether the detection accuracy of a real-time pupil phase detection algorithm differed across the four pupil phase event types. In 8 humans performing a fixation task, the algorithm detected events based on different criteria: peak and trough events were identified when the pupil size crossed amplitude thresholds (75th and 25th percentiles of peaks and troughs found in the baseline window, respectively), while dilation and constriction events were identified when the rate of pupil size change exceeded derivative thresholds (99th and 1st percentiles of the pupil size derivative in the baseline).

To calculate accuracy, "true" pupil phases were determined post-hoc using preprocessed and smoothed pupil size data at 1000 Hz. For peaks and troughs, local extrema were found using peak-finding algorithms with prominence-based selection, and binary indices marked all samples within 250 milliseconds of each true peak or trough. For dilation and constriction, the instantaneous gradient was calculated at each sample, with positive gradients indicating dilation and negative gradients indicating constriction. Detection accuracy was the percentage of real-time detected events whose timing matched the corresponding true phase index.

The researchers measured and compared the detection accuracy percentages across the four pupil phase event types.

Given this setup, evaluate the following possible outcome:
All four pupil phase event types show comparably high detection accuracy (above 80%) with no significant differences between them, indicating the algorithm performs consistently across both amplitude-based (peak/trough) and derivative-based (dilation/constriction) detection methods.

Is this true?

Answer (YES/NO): NO